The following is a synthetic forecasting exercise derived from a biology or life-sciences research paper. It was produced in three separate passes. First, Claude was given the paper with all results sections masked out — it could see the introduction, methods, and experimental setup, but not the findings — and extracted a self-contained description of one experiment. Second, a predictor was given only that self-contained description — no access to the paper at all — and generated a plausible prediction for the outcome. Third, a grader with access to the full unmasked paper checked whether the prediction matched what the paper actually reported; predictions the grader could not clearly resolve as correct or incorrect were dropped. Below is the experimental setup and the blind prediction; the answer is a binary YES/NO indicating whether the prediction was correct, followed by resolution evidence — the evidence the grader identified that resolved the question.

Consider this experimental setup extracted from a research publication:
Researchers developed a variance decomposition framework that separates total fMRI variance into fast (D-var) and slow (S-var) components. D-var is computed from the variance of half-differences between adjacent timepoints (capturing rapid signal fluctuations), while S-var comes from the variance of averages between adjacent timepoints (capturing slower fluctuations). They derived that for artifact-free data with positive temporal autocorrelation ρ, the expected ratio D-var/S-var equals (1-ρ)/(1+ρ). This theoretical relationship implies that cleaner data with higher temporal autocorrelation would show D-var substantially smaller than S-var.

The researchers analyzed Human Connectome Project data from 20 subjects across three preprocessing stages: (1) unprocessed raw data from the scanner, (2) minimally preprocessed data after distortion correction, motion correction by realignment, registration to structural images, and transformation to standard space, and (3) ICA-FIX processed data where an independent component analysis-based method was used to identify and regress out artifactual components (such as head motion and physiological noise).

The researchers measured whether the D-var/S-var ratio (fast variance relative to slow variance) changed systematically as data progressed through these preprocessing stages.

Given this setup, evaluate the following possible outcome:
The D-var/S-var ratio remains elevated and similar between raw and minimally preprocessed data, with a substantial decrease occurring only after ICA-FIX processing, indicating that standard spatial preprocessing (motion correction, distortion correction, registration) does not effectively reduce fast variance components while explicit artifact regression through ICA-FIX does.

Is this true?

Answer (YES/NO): NO